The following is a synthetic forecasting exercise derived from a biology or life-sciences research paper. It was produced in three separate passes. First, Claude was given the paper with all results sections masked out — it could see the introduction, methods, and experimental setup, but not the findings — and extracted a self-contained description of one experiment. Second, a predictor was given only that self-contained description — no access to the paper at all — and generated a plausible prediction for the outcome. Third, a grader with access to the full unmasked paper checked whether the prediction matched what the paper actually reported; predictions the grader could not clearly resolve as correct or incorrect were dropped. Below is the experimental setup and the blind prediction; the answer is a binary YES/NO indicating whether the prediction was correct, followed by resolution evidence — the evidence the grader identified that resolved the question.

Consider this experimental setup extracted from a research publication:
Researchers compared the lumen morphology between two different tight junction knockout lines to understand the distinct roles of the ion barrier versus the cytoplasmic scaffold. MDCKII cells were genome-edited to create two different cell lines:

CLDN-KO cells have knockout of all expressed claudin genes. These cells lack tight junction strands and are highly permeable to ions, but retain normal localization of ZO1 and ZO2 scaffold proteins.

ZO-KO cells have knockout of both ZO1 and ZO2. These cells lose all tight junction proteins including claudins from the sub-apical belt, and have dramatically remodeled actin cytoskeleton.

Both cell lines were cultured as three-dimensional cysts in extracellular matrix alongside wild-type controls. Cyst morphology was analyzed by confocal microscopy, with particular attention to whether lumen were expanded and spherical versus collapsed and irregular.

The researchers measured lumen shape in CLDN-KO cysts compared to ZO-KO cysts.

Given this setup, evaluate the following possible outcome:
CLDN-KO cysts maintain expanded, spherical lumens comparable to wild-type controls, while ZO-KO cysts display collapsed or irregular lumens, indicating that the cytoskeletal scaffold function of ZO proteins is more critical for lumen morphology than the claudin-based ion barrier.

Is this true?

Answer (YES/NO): YES